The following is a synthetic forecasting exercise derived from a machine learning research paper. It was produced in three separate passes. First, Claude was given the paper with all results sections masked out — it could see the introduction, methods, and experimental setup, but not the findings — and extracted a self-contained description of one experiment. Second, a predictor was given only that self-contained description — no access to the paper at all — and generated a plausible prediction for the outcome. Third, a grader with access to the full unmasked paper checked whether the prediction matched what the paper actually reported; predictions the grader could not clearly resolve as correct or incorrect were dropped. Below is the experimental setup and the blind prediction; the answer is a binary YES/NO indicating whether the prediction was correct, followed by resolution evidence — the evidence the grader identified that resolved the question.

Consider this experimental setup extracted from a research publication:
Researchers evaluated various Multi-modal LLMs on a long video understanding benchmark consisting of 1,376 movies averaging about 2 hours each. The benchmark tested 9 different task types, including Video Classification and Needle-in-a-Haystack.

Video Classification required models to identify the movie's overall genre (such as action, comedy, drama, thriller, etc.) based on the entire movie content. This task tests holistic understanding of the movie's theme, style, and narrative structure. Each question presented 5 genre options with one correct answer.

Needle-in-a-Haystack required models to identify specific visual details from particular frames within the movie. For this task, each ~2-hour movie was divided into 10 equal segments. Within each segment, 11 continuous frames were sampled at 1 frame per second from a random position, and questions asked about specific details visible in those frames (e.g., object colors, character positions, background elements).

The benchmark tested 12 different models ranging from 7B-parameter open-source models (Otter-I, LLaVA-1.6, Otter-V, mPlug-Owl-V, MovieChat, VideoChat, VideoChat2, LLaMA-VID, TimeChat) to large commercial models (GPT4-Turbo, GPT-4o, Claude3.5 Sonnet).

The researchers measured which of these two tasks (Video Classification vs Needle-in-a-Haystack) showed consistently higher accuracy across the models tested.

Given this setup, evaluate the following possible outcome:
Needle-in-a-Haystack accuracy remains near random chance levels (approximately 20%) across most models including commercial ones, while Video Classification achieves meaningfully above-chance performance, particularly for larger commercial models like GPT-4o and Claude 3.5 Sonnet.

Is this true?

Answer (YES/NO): NO